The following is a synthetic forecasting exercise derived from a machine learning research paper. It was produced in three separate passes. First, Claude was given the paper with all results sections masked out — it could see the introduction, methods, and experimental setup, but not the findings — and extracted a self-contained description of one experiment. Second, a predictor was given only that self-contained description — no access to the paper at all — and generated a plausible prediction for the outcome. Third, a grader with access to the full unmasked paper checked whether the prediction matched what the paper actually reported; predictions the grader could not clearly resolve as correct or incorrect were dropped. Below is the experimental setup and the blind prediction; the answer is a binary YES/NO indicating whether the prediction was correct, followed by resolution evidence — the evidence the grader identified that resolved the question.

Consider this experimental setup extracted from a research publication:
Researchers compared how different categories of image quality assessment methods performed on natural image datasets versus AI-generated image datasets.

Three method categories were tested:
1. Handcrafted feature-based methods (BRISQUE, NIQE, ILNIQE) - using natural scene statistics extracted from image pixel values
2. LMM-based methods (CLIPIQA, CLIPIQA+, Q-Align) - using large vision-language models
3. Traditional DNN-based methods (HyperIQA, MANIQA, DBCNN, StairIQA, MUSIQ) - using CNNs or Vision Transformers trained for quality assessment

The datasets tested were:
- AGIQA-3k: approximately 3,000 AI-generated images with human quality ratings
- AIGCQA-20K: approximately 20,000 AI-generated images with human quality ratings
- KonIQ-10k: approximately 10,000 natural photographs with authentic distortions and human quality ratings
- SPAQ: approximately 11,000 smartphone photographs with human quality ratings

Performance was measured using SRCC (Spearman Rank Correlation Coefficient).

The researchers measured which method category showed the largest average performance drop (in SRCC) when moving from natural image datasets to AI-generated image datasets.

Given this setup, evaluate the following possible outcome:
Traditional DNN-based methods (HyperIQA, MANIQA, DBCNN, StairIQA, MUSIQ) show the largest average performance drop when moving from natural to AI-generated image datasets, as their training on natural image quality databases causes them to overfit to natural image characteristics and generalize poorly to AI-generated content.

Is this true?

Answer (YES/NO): NO